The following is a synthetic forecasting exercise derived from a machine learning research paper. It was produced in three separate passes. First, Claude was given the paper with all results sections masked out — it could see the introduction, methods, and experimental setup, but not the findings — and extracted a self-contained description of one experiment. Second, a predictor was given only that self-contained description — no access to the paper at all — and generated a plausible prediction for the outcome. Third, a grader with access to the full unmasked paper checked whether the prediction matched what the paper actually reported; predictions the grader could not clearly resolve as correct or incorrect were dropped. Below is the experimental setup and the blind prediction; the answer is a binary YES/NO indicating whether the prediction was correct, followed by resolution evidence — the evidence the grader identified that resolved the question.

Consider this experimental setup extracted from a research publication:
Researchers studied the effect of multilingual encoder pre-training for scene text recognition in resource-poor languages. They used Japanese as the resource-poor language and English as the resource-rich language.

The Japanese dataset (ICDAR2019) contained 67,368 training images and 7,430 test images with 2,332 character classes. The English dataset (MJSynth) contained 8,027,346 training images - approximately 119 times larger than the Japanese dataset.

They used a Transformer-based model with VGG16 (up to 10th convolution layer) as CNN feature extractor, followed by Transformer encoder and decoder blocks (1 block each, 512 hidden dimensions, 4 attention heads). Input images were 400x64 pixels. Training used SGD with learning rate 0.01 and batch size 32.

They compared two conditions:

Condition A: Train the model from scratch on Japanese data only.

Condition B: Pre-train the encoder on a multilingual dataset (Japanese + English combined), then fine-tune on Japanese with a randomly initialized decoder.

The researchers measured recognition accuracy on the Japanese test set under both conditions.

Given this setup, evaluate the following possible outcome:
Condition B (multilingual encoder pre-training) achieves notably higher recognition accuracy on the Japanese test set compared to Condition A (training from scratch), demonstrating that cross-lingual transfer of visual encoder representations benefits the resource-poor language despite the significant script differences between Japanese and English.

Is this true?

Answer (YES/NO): YES